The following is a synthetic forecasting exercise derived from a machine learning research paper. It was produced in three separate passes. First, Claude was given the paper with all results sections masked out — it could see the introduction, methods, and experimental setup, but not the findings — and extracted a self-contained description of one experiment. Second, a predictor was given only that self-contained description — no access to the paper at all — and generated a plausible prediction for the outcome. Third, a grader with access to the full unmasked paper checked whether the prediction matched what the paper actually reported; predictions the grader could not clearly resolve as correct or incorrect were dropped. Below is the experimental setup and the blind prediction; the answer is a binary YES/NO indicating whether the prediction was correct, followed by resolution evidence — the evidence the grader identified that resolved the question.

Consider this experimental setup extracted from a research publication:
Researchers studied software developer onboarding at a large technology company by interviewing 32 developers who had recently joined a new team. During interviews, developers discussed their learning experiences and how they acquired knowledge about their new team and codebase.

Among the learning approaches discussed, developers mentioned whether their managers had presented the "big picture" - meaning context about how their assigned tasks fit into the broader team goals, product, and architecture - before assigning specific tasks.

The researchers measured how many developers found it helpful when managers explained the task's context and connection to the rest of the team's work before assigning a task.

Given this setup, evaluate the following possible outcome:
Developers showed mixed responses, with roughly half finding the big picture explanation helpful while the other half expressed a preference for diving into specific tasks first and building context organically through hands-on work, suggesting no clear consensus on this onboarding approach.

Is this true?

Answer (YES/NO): NO